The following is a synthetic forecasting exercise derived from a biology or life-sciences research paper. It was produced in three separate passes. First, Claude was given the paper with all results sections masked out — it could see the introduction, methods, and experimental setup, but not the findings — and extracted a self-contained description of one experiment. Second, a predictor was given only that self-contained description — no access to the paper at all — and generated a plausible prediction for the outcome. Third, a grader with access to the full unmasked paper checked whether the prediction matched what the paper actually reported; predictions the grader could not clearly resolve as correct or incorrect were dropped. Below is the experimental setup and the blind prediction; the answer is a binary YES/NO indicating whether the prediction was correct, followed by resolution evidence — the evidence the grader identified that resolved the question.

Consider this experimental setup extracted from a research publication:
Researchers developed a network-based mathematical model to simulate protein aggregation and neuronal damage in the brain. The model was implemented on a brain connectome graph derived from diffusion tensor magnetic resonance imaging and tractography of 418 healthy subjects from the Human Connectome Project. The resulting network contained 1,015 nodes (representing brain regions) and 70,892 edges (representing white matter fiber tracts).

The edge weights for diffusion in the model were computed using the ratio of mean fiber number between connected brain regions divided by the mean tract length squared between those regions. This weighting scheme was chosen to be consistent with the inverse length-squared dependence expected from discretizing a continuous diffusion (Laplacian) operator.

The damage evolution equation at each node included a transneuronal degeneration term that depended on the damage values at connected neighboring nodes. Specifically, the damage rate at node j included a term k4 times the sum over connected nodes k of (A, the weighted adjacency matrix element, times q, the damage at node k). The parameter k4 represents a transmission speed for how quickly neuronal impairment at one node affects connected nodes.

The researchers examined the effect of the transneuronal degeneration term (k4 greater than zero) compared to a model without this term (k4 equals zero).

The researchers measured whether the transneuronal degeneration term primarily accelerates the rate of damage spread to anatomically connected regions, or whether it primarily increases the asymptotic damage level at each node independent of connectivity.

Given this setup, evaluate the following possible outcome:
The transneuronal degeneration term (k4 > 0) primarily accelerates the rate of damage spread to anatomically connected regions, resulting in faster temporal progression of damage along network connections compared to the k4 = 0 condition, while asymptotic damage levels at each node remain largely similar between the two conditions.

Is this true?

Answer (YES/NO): YES